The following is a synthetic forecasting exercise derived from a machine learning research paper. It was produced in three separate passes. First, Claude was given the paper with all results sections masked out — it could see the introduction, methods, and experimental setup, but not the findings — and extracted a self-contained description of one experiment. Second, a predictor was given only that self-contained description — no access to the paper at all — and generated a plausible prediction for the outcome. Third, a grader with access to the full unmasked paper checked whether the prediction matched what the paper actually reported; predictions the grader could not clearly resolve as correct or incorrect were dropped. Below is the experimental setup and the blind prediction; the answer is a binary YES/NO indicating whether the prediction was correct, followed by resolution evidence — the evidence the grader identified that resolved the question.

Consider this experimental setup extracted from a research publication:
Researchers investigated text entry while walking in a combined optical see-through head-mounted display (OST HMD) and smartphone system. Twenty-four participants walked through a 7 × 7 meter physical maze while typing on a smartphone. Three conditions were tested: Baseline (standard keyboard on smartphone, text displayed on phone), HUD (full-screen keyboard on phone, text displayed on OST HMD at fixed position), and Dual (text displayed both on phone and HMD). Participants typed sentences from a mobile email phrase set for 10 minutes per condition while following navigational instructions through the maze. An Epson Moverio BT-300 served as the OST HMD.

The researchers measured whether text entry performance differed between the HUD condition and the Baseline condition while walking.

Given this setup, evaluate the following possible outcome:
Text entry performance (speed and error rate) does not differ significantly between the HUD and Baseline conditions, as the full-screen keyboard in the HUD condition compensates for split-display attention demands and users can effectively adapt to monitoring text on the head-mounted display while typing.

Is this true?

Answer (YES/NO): NO